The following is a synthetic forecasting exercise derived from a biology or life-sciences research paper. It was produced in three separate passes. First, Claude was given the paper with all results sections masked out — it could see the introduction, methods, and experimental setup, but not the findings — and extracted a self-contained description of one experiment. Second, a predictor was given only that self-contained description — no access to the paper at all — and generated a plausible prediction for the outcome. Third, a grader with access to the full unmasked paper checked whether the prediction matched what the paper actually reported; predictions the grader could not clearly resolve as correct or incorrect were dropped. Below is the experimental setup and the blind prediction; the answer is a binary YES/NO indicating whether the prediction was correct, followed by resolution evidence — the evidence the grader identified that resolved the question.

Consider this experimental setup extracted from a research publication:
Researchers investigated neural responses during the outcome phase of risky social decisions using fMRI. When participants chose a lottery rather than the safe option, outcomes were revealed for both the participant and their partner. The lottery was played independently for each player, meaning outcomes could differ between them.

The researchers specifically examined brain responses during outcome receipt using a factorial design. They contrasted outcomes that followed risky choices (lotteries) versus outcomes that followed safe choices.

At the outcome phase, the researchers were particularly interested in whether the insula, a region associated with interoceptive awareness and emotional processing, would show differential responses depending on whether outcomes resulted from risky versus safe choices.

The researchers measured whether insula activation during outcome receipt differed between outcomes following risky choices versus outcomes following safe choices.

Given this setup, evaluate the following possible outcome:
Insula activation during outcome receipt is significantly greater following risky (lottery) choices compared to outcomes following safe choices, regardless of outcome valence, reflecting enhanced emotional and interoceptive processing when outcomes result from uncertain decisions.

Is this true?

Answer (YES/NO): YES